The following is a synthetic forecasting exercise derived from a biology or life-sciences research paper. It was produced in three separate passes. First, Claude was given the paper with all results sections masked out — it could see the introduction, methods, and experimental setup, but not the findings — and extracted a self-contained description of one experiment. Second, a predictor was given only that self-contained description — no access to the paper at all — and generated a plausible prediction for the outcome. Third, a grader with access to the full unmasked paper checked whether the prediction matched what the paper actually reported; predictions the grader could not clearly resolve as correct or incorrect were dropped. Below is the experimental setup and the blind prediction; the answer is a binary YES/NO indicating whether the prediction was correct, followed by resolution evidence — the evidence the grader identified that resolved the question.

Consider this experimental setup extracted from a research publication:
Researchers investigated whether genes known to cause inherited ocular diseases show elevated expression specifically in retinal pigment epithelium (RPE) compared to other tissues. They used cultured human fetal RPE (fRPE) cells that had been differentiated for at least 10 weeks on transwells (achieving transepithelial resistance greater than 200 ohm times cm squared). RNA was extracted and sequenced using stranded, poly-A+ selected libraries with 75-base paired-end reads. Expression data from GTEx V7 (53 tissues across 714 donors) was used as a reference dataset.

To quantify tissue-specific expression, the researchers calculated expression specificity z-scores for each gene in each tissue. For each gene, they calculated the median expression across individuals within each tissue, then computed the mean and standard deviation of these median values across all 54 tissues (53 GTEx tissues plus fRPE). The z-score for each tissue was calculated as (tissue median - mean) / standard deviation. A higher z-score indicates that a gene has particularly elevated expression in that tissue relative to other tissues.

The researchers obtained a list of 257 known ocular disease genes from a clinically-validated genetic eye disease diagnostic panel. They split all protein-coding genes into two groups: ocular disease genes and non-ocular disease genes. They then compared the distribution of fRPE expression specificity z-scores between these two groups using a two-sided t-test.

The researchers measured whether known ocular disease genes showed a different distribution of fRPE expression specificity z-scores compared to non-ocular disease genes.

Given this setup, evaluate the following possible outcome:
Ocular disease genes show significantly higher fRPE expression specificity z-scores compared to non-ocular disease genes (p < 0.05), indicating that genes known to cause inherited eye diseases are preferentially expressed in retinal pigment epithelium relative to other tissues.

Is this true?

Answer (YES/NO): YES